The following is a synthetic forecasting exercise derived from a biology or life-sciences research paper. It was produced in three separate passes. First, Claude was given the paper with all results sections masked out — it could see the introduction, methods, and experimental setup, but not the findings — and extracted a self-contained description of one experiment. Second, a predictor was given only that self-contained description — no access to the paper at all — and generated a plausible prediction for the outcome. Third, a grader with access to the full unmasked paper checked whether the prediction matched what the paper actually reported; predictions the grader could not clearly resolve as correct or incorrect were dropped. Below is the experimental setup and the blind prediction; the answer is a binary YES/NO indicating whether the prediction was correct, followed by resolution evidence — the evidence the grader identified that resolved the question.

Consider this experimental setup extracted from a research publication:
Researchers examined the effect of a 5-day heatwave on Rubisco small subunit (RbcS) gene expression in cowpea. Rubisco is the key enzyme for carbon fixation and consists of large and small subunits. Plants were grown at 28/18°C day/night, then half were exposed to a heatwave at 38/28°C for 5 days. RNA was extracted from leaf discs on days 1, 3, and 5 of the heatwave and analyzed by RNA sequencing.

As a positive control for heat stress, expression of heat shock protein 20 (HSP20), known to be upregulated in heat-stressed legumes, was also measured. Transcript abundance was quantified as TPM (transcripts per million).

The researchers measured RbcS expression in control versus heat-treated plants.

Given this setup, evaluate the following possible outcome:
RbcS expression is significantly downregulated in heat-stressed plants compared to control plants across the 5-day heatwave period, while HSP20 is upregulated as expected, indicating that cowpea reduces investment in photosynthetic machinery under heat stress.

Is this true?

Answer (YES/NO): YES